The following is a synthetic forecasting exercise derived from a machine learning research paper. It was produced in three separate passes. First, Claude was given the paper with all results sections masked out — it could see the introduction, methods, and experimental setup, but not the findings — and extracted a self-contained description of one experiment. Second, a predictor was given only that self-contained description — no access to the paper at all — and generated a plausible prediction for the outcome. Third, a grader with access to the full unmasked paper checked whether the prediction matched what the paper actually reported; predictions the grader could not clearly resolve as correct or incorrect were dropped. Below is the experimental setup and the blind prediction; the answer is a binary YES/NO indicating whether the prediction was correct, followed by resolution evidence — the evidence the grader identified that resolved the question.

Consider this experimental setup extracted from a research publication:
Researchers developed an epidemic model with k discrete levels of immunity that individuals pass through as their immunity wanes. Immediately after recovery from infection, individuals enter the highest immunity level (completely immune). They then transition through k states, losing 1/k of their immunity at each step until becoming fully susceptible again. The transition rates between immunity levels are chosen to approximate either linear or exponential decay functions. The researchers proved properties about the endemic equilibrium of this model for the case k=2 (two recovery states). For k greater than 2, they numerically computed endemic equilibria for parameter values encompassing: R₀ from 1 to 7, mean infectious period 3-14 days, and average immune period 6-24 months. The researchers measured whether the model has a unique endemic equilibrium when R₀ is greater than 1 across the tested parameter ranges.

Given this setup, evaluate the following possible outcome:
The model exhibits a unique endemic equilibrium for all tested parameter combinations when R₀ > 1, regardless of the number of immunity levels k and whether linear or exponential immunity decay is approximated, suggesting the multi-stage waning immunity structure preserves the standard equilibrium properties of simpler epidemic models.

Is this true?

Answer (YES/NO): YES